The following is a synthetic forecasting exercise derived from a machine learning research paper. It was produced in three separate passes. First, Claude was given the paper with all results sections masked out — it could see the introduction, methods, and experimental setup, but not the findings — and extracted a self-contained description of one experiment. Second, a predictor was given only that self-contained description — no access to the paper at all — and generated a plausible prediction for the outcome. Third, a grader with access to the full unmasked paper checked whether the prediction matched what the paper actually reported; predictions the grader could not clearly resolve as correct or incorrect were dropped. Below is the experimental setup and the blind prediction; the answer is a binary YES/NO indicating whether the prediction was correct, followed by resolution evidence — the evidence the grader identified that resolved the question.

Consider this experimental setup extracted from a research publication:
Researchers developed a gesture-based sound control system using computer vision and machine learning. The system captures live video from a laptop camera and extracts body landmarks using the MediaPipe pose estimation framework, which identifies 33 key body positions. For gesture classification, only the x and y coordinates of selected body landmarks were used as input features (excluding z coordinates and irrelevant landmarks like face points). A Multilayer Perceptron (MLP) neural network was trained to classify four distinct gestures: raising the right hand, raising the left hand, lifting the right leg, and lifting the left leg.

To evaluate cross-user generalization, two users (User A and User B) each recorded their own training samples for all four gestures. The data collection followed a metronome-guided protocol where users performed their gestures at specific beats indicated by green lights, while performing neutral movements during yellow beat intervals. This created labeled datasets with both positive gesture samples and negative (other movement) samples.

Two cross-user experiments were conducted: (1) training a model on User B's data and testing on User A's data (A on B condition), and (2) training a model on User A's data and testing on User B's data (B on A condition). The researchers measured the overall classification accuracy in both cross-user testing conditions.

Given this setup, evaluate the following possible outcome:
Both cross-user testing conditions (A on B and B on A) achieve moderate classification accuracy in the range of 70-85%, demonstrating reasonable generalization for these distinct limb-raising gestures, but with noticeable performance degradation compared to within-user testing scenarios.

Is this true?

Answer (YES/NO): NO